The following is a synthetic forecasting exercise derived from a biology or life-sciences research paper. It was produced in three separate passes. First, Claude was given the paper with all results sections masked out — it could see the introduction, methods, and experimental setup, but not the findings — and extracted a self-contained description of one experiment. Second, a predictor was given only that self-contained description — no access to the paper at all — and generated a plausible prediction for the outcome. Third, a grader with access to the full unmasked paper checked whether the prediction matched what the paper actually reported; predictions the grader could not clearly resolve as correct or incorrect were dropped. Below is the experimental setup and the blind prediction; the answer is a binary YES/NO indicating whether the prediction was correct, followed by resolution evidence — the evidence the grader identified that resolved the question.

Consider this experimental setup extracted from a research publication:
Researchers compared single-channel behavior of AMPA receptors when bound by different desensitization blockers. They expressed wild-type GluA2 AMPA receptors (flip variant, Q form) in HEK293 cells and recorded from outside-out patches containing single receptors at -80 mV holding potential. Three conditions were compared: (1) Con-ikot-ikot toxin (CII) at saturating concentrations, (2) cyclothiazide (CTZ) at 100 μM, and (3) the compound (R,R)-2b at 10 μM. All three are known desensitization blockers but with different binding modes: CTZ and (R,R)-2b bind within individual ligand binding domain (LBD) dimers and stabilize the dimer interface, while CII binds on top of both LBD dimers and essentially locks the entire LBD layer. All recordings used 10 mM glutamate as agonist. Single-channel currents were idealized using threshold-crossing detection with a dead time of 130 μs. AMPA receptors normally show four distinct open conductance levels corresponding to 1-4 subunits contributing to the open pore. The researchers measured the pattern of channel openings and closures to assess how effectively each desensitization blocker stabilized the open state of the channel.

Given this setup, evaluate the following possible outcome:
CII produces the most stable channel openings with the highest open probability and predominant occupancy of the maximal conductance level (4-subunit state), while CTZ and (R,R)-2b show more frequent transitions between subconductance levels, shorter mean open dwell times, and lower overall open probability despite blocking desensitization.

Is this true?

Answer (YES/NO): NO